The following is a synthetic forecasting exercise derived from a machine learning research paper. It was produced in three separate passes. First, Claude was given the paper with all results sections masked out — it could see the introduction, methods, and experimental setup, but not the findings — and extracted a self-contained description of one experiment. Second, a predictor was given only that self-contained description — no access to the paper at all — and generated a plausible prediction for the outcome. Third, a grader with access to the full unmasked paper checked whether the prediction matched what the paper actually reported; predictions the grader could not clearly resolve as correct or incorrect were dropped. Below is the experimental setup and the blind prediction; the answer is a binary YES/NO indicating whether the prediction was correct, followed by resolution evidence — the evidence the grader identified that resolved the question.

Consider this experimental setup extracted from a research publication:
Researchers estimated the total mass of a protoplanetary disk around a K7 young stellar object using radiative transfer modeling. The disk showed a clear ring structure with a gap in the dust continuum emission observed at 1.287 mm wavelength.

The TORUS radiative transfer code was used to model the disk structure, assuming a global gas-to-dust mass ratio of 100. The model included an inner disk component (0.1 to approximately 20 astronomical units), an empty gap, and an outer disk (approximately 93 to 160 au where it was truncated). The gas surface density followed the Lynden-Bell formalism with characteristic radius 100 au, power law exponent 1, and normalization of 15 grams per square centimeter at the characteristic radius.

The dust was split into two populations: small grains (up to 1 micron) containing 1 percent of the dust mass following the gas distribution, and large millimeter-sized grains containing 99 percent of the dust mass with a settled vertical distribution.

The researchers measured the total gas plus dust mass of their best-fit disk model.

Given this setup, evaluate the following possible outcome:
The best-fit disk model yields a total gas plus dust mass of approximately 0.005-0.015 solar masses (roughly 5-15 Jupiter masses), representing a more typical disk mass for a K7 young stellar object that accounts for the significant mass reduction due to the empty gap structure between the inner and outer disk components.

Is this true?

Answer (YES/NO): NO